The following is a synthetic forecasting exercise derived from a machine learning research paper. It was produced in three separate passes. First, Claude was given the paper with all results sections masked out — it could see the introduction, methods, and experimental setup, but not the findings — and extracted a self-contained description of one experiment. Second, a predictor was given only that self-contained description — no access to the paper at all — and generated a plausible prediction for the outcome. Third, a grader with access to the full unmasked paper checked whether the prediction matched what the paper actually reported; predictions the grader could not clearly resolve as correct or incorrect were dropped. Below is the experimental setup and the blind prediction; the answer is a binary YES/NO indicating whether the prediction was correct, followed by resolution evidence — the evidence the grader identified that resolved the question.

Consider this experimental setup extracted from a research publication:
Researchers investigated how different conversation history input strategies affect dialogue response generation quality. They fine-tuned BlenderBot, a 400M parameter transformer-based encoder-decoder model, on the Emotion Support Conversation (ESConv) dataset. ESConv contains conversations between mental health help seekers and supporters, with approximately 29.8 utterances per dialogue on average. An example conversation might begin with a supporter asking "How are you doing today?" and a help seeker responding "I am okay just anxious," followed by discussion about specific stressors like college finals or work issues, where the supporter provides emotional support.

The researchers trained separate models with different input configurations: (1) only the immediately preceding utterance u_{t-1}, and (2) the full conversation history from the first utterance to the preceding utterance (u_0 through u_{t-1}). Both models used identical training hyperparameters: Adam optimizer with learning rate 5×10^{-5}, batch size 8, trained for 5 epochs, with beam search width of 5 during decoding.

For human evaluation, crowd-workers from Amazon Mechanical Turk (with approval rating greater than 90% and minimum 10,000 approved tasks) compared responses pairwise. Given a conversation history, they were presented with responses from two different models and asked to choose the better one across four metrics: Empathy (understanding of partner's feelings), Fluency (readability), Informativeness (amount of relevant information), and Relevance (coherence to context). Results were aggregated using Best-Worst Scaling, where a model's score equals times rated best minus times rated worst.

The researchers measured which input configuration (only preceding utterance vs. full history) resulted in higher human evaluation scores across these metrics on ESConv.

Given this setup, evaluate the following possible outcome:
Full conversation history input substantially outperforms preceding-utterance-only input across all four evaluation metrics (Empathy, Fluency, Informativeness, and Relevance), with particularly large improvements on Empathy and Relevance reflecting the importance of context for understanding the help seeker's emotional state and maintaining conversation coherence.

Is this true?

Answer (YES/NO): NO